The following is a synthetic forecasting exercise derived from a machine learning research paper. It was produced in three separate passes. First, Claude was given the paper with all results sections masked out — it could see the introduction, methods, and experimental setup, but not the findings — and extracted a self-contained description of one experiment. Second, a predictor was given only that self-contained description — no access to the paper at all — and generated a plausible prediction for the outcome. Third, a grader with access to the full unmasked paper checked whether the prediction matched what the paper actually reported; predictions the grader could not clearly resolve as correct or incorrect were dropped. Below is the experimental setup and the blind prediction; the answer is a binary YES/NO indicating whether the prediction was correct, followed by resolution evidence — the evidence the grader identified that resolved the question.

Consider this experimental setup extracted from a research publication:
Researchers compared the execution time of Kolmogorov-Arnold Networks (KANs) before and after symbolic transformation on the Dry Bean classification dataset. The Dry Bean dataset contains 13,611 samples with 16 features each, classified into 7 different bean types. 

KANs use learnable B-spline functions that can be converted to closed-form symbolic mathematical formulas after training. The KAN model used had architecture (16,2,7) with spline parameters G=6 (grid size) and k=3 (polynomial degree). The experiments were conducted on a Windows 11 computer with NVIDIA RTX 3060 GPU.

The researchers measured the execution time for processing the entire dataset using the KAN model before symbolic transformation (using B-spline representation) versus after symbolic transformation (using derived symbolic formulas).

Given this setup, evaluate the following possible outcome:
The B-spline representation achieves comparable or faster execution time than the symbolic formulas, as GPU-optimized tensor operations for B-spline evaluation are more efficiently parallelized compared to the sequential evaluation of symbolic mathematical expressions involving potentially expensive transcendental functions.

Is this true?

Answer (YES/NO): YES